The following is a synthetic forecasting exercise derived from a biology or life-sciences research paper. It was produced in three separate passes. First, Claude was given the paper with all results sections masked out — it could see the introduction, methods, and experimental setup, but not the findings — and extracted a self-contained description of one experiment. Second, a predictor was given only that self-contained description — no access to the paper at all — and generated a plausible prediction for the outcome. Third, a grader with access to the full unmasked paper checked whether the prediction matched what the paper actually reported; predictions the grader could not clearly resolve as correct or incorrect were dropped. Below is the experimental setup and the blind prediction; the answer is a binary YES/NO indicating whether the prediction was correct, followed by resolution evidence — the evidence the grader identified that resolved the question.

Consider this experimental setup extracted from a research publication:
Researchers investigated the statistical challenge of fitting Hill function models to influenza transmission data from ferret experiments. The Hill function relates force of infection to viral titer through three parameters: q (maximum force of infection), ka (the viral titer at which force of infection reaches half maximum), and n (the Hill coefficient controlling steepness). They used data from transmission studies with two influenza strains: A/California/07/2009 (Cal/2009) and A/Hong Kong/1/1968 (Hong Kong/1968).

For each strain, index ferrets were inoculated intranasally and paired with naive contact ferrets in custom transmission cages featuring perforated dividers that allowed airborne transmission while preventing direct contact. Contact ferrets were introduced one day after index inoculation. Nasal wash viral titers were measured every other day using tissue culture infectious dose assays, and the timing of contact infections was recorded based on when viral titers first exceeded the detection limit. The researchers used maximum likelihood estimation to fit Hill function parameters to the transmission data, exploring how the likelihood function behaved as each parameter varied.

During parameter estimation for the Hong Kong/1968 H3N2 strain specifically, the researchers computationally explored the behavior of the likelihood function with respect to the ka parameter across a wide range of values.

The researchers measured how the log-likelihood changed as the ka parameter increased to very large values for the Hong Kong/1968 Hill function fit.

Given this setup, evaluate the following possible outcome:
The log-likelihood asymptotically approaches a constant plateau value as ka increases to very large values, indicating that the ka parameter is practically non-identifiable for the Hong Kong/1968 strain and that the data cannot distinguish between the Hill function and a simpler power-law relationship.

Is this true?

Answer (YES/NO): YES